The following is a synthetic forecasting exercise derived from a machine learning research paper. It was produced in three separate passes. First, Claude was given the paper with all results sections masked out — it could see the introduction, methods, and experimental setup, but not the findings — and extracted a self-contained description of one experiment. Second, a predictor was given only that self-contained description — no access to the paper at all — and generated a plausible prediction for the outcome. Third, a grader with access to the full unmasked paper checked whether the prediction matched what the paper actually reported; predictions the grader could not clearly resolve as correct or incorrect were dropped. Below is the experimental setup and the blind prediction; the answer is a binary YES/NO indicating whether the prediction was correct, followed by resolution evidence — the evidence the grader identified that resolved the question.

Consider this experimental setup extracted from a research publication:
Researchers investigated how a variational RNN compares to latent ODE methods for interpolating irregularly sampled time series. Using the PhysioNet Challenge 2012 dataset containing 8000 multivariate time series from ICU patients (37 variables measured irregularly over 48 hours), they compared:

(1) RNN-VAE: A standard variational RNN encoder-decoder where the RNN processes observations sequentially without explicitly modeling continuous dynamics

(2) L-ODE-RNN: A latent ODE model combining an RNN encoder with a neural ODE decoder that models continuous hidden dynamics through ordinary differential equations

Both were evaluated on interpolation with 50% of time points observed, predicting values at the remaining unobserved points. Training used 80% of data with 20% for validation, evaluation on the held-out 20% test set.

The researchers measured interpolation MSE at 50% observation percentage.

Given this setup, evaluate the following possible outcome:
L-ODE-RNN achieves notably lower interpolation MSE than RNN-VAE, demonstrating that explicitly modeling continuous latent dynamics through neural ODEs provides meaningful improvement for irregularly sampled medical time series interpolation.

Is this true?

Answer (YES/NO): YES